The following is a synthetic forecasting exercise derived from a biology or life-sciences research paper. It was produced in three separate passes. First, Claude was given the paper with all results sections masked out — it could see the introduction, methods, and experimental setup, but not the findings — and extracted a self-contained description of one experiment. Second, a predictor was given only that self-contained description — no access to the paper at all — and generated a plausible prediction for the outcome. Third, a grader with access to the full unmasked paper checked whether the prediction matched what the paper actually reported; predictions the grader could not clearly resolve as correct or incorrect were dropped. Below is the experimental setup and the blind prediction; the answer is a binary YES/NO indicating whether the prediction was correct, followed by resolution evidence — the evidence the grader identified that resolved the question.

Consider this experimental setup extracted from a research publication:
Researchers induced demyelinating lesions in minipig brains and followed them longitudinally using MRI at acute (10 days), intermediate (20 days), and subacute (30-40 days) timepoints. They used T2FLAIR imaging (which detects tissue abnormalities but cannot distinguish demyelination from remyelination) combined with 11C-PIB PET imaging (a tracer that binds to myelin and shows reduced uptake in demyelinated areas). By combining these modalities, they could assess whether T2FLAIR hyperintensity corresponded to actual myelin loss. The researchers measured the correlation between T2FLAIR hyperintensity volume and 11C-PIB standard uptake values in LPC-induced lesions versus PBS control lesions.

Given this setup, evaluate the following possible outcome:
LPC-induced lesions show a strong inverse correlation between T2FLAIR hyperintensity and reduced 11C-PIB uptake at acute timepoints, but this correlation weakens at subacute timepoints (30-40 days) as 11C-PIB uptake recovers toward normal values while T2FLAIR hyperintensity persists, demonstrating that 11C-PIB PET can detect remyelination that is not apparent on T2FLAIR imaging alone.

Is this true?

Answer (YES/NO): NO